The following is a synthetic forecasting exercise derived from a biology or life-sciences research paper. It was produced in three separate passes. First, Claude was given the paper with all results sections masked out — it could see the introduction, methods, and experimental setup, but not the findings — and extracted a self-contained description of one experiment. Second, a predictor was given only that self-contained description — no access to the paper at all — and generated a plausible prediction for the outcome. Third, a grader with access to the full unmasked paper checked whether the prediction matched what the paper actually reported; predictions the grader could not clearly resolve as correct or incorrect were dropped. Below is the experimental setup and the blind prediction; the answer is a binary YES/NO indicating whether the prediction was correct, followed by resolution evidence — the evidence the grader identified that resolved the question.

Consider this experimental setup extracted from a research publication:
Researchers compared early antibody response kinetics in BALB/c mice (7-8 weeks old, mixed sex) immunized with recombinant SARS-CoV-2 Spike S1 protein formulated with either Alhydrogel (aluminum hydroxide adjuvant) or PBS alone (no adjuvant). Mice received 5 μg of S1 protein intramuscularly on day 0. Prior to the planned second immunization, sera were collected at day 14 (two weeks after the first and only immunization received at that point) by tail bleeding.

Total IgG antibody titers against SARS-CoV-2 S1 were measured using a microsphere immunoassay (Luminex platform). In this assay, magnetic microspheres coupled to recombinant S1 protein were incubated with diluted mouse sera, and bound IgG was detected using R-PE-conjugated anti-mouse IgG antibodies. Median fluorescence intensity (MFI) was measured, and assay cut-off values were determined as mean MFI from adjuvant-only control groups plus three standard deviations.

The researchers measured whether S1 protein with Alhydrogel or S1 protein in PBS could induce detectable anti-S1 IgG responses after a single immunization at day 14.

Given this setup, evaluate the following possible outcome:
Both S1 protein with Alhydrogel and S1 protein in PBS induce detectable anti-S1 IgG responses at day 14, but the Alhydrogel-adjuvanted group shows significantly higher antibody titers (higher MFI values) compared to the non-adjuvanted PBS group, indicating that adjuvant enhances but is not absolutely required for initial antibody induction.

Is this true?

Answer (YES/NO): NO